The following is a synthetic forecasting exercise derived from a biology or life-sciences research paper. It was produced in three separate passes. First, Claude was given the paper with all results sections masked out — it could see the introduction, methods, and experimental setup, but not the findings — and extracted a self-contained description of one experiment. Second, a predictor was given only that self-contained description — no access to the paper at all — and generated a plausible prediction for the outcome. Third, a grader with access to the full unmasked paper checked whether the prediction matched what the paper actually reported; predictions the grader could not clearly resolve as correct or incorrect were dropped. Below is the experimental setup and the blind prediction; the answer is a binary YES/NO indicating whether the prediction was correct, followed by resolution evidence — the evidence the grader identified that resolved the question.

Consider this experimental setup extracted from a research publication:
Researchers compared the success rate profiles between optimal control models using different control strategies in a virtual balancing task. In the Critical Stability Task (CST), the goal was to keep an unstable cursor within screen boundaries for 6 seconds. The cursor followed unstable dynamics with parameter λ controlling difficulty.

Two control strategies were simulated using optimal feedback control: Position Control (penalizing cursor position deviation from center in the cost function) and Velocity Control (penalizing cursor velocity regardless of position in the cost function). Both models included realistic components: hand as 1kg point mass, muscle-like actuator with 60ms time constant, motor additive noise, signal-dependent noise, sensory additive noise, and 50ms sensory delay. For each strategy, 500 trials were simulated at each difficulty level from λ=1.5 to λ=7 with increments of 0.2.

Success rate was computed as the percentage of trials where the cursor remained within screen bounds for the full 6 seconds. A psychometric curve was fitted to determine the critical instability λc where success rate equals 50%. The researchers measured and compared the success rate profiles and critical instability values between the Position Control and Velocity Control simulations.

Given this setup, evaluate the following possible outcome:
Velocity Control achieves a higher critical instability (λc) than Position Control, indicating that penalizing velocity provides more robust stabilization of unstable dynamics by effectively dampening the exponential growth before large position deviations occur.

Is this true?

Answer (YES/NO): NO